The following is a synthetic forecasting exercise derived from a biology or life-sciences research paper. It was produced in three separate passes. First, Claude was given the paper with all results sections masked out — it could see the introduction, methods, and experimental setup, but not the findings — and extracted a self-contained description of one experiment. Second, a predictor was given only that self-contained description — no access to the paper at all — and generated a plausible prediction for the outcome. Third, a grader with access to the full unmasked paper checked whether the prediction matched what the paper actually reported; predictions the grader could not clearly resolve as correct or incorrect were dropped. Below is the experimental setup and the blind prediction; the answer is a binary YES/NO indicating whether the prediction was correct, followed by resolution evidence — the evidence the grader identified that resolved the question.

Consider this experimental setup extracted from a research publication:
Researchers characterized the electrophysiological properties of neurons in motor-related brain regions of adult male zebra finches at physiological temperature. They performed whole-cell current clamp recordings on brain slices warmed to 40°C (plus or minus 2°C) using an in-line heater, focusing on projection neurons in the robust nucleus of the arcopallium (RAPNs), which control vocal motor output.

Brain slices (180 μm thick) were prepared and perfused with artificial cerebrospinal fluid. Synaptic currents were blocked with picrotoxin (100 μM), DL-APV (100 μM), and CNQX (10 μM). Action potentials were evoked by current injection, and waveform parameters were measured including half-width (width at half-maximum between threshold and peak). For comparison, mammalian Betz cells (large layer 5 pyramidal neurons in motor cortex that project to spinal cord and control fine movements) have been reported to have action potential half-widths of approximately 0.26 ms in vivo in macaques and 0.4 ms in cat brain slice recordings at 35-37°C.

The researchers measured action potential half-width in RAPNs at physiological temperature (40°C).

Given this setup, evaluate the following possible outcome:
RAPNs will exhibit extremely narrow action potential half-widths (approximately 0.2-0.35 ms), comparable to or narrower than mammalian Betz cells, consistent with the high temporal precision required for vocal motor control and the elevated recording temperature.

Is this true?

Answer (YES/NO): YES